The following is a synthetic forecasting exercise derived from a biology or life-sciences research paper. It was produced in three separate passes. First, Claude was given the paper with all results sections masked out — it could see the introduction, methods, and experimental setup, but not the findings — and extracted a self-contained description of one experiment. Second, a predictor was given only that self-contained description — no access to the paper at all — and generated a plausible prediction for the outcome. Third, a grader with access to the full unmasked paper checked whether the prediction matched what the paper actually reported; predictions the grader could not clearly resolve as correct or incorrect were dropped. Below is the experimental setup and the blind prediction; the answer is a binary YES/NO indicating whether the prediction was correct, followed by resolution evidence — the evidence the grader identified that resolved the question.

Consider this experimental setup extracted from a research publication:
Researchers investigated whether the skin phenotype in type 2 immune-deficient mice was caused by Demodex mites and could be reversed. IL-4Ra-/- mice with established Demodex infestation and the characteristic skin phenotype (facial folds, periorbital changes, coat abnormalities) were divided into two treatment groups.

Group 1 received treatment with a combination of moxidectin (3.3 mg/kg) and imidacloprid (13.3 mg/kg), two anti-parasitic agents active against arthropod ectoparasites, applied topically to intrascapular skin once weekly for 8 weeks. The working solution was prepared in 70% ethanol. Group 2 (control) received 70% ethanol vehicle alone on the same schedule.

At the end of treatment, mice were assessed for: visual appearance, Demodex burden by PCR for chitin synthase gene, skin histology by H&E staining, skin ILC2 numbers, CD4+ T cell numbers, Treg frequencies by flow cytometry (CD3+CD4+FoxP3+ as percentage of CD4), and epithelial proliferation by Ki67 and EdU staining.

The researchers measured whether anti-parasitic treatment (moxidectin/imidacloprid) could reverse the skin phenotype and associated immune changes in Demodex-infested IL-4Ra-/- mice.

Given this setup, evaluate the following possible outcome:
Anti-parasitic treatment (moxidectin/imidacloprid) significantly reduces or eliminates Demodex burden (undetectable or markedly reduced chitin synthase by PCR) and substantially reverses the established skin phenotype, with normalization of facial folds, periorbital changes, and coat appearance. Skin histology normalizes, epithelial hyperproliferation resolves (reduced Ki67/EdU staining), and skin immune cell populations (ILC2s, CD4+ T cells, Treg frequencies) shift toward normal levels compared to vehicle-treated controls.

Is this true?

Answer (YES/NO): YES